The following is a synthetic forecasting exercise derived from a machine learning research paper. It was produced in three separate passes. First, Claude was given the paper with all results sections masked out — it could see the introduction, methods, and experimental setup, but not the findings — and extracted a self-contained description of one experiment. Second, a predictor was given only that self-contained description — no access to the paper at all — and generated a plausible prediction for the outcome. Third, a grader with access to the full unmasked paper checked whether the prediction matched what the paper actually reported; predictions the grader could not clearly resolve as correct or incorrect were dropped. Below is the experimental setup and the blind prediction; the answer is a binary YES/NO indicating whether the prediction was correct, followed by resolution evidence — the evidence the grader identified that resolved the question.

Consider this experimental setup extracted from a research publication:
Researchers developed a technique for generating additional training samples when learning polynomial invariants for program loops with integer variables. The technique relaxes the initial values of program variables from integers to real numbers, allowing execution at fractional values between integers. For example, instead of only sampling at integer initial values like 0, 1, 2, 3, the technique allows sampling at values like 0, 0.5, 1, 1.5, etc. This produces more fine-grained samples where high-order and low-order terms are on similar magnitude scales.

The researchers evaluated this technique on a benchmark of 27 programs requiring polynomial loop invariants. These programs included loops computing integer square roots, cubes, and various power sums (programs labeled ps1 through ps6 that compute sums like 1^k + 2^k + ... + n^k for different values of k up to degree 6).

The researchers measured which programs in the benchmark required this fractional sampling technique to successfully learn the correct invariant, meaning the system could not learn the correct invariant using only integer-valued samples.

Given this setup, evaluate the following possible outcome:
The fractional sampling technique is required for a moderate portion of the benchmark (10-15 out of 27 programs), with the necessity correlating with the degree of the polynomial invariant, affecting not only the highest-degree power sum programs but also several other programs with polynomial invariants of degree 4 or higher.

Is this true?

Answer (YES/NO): NO